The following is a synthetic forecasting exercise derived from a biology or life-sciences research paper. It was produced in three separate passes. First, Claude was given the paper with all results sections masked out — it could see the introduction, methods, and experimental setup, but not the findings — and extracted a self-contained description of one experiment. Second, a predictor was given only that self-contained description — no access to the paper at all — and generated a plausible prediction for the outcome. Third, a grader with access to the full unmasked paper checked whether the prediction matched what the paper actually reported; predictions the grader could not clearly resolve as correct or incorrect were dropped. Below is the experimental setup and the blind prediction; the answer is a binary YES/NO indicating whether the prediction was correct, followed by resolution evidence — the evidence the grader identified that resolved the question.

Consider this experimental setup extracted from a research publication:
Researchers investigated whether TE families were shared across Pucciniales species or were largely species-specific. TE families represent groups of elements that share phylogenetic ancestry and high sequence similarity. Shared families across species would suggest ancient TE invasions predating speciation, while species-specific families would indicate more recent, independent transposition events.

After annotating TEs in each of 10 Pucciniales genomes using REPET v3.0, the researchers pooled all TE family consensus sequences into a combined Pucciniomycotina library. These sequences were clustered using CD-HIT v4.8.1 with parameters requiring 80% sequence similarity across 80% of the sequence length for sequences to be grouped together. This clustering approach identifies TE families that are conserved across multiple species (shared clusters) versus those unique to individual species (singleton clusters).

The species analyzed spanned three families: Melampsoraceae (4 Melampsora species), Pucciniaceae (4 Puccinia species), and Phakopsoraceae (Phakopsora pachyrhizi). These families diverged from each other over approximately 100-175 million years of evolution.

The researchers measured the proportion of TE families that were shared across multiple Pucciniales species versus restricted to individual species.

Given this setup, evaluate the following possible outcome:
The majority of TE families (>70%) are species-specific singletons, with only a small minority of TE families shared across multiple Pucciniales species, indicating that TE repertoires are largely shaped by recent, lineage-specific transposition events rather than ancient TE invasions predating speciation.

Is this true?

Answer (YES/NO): YES